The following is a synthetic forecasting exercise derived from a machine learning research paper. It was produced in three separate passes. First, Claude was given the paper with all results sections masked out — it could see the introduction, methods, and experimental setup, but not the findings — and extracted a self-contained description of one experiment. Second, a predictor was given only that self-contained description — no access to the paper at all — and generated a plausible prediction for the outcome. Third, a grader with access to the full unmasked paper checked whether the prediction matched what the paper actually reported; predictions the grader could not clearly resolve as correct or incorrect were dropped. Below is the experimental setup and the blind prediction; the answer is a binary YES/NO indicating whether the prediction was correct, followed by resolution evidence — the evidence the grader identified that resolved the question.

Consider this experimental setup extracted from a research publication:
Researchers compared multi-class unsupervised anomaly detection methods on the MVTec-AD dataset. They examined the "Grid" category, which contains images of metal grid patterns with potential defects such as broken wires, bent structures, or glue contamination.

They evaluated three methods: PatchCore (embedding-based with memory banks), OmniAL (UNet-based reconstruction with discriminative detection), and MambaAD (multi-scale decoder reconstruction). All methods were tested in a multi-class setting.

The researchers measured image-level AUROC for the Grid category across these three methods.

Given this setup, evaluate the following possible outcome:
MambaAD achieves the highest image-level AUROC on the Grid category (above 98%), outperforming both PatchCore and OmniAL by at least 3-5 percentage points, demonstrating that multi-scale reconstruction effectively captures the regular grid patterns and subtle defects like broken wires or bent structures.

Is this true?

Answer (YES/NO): NO